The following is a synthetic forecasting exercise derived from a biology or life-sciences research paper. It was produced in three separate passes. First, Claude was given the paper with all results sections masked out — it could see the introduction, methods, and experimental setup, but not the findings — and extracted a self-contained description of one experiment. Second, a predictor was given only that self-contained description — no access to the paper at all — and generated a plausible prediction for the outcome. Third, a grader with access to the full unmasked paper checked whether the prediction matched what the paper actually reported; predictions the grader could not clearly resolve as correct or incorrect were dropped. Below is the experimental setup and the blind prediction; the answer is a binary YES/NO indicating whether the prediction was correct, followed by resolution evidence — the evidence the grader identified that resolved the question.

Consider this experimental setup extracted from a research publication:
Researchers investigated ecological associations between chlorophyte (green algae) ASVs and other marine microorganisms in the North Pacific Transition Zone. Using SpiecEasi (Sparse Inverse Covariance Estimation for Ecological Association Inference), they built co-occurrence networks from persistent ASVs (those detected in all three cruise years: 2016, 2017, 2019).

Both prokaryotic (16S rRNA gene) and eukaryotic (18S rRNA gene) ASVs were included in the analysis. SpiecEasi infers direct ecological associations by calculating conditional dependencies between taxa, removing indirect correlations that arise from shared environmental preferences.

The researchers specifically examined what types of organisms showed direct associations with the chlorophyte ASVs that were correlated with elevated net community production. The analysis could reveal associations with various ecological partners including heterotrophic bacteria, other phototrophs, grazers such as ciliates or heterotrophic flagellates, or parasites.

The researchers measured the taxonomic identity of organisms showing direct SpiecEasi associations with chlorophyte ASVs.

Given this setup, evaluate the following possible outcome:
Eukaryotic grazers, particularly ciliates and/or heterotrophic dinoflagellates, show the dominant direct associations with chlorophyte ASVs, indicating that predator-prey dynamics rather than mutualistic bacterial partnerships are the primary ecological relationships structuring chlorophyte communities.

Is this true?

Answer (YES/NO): NO